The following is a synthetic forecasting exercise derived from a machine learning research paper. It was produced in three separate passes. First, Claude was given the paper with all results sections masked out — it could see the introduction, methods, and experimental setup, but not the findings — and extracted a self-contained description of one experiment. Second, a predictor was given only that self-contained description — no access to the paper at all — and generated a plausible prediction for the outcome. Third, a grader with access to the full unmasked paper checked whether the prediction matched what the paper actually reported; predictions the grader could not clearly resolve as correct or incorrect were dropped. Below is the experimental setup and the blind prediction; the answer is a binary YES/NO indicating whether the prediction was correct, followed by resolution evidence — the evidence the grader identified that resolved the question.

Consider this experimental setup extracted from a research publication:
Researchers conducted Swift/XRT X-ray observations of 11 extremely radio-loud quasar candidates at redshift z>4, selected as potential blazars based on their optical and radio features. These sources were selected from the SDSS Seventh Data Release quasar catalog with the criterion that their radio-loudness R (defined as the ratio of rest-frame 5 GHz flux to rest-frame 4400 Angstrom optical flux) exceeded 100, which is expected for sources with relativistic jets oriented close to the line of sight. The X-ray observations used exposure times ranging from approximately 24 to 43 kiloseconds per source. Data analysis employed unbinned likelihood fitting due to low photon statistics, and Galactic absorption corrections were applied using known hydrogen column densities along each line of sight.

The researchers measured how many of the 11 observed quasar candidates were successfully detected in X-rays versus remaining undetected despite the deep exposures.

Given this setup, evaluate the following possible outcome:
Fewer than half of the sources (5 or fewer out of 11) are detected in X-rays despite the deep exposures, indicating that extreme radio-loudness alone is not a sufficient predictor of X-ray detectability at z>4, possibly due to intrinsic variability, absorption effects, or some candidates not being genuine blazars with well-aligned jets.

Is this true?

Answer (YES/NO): NO